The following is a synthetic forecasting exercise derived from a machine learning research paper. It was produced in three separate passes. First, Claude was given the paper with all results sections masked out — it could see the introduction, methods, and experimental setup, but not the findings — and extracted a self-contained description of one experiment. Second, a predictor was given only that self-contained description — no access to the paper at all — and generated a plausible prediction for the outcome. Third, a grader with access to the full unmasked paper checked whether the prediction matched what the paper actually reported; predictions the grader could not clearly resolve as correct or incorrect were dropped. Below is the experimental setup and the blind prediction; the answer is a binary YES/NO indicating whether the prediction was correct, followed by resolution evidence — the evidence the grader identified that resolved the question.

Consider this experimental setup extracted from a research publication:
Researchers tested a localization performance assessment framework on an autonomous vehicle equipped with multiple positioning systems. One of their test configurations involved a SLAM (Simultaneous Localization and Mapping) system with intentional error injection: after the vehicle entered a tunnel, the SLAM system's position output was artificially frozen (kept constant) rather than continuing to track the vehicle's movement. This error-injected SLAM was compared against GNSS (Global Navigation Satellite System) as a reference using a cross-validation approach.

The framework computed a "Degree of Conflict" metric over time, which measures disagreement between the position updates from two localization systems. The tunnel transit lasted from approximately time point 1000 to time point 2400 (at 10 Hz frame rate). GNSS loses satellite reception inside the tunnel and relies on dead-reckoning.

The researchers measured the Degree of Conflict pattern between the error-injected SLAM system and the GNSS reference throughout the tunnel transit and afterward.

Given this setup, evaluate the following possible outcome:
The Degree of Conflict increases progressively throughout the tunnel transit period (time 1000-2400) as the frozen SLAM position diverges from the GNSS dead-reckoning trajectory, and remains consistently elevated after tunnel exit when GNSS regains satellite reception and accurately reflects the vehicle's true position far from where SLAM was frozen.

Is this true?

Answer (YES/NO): NO